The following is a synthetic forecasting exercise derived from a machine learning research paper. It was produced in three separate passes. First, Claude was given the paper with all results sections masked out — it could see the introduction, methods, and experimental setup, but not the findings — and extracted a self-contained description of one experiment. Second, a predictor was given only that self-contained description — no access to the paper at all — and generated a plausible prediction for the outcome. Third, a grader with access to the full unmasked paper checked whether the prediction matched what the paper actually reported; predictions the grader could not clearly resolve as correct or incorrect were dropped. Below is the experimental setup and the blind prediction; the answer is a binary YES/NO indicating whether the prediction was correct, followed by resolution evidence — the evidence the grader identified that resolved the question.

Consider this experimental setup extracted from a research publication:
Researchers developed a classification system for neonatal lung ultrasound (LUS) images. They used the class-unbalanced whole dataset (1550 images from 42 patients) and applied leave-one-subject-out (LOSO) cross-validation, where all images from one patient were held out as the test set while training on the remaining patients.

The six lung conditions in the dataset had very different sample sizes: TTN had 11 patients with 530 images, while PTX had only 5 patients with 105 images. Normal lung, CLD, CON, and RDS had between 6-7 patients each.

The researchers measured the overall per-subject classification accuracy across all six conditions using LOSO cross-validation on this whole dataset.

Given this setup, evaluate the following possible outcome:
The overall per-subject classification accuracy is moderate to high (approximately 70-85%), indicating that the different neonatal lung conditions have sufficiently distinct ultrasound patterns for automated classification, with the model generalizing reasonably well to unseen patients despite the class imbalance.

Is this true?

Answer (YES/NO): NO